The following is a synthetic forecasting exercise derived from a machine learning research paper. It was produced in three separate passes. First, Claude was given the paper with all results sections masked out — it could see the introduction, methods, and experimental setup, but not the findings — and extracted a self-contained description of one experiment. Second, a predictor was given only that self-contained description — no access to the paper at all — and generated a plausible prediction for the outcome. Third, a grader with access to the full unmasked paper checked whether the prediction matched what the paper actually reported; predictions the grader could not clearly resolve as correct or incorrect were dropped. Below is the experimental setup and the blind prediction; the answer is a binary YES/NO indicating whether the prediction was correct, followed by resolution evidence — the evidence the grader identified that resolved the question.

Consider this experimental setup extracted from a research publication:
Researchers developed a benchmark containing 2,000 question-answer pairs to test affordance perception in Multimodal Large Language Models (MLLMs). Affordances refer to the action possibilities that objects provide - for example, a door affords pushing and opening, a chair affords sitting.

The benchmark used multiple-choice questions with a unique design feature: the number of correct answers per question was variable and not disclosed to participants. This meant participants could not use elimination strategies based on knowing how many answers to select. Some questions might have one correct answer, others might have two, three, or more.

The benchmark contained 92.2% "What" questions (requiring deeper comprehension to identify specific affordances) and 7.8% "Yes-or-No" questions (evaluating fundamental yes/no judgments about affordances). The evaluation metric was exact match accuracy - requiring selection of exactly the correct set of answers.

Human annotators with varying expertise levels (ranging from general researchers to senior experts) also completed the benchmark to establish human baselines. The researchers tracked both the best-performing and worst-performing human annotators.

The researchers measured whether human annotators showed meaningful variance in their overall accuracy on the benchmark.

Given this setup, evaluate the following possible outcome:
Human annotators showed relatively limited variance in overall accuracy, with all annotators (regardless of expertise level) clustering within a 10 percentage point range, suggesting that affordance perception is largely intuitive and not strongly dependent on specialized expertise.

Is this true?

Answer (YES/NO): YES